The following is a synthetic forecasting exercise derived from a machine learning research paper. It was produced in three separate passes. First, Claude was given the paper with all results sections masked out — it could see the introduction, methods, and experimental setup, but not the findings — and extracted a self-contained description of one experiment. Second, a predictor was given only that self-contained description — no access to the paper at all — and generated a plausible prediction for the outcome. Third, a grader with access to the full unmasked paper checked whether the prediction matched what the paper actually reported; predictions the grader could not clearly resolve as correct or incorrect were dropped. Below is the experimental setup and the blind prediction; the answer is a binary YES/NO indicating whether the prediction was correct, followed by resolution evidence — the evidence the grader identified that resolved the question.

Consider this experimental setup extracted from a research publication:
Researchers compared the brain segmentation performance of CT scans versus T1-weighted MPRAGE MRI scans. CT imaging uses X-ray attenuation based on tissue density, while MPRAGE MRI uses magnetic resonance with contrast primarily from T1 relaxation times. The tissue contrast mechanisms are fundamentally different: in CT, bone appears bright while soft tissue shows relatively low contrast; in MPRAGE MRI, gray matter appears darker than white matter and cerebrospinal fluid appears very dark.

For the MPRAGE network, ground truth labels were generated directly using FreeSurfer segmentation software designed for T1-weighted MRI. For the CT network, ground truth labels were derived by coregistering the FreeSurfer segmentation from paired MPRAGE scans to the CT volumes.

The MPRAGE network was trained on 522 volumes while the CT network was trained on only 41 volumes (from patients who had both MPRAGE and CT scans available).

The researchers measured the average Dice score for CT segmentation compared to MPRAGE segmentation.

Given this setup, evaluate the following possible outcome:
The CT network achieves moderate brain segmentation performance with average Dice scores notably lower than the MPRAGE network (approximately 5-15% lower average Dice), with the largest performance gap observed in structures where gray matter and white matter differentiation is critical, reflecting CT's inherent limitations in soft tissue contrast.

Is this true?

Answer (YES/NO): YES